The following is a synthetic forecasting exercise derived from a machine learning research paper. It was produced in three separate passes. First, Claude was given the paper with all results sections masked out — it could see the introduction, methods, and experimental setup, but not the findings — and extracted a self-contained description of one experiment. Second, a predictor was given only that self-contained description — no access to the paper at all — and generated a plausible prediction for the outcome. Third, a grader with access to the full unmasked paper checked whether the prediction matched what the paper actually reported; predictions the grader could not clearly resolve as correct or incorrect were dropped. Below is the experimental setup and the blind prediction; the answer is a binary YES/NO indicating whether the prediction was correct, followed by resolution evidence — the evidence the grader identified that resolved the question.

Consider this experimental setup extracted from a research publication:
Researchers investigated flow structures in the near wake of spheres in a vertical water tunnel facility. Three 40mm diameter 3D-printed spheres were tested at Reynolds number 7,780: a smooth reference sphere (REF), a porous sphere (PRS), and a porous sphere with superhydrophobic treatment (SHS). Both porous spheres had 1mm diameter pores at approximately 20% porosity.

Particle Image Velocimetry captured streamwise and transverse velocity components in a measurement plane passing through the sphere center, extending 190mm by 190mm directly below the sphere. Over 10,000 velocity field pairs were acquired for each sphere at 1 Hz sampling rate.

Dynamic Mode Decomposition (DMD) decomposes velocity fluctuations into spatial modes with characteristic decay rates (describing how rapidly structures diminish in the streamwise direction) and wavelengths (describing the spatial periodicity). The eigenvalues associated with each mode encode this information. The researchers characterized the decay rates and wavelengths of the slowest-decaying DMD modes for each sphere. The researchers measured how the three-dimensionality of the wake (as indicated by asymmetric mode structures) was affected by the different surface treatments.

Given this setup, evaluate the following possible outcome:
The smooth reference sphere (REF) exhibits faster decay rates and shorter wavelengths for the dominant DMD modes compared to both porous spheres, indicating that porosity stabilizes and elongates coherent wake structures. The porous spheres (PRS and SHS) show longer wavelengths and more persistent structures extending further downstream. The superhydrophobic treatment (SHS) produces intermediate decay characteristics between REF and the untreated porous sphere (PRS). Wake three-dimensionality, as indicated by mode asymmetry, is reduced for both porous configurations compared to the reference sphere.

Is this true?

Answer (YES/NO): NO